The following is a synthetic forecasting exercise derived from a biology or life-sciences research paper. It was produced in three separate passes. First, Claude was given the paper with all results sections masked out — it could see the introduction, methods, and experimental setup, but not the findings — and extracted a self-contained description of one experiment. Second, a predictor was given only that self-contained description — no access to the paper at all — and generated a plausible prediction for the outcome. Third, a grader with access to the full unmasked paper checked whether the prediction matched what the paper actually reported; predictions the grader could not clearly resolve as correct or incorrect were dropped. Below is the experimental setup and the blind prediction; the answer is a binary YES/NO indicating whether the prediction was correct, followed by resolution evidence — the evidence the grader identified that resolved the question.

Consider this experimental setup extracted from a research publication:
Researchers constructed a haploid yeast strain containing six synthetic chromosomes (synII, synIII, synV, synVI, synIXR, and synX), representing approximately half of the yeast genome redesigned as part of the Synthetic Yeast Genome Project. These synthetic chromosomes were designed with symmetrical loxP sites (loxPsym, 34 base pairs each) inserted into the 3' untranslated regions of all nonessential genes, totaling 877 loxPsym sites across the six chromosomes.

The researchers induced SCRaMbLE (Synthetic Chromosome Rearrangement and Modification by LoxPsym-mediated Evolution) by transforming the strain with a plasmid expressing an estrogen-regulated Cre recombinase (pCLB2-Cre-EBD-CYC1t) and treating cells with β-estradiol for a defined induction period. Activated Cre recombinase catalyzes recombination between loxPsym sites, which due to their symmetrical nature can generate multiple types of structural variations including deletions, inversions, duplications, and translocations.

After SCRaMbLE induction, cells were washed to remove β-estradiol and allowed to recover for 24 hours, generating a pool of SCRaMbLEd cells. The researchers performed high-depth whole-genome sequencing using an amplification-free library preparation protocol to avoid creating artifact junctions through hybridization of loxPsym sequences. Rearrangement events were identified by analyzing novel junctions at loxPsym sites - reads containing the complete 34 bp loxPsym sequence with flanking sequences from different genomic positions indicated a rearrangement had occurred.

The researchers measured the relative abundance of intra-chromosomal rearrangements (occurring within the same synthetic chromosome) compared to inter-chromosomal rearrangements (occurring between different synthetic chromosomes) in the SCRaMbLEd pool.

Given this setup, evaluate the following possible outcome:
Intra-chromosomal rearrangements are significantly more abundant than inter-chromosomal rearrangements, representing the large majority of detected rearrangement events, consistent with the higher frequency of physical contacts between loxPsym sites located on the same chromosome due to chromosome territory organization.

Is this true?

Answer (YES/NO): NO